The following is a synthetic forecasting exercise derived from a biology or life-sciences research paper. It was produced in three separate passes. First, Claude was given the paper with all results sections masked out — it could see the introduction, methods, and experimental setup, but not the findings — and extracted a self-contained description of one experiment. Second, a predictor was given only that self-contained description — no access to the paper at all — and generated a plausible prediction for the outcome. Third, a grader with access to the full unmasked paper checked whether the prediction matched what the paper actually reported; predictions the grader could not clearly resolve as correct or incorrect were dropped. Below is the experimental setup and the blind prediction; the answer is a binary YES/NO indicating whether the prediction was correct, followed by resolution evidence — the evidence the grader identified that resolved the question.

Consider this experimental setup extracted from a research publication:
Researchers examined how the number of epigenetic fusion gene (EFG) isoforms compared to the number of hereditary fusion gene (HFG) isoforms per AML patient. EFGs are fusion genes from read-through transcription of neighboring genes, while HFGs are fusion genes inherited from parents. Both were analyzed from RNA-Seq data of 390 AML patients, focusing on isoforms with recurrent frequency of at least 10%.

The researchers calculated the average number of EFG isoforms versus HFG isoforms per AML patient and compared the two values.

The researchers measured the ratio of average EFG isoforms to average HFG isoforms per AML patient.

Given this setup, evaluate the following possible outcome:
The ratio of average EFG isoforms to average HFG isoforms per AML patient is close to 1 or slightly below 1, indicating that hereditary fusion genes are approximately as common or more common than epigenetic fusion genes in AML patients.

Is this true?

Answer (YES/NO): NO